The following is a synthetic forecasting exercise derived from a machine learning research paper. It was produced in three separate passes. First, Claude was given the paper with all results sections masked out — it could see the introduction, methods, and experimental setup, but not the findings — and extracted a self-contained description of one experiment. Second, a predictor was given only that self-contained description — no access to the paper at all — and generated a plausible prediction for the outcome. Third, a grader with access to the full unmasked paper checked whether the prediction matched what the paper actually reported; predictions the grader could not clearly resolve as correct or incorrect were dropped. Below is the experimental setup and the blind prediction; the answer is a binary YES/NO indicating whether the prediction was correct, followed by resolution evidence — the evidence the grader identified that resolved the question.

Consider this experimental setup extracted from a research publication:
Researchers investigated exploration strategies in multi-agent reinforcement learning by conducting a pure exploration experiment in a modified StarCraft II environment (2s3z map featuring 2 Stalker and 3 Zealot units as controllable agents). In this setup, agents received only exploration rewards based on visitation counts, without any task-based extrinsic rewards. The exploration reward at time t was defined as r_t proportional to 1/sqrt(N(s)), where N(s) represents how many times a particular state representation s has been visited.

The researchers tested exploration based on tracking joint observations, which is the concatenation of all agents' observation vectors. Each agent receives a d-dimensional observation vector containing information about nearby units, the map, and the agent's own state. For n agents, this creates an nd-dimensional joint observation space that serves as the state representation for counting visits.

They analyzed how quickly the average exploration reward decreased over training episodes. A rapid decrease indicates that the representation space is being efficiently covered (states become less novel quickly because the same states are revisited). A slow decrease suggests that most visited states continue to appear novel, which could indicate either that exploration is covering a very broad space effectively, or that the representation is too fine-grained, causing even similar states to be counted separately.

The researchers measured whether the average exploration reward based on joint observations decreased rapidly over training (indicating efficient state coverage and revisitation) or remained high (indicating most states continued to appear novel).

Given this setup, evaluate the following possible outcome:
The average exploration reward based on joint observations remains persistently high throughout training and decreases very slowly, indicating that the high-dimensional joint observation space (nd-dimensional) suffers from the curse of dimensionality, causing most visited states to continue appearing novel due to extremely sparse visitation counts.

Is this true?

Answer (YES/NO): YES